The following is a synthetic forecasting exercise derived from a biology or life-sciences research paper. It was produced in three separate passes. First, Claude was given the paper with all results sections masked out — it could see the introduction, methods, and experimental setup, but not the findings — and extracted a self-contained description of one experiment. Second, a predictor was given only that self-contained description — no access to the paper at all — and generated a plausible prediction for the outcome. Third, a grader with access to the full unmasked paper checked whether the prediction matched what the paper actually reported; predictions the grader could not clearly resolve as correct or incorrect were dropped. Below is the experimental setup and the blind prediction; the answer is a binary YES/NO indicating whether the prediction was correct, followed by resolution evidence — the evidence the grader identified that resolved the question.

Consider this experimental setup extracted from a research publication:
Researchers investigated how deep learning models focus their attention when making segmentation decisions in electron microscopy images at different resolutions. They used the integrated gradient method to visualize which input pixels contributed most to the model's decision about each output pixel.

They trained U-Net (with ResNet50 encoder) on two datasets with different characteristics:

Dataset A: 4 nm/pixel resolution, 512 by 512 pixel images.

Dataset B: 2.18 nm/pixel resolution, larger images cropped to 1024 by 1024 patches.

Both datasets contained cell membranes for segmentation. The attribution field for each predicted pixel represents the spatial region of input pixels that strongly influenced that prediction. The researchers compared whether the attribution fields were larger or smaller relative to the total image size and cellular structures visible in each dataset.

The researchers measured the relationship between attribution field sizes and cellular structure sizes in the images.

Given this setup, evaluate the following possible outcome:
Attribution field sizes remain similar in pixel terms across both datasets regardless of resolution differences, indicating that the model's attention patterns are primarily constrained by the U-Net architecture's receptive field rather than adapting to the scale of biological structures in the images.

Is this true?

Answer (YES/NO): NO